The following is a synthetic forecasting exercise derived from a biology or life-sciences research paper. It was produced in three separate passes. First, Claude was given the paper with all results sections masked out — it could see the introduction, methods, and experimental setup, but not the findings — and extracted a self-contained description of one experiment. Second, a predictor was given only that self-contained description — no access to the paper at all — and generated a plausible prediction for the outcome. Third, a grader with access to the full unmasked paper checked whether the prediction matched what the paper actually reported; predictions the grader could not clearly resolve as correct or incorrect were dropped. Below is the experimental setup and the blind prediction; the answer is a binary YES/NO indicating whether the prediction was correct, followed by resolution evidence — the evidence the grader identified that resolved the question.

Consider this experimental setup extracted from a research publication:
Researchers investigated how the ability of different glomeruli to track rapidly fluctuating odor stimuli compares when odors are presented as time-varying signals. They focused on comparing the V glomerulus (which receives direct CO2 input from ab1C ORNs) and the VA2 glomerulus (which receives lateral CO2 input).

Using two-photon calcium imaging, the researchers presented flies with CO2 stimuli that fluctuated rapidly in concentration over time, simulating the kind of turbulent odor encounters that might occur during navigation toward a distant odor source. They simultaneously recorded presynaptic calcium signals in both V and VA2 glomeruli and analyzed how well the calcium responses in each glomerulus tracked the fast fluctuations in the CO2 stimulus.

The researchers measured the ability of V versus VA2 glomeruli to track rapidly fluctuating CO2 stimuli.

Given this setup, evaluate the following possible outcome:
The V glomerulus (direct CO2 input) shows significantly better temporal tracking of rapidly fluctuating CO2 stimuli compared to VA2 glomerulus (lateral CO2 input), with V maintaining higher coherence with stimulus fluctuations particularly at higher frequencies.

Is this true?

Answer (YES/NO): NO